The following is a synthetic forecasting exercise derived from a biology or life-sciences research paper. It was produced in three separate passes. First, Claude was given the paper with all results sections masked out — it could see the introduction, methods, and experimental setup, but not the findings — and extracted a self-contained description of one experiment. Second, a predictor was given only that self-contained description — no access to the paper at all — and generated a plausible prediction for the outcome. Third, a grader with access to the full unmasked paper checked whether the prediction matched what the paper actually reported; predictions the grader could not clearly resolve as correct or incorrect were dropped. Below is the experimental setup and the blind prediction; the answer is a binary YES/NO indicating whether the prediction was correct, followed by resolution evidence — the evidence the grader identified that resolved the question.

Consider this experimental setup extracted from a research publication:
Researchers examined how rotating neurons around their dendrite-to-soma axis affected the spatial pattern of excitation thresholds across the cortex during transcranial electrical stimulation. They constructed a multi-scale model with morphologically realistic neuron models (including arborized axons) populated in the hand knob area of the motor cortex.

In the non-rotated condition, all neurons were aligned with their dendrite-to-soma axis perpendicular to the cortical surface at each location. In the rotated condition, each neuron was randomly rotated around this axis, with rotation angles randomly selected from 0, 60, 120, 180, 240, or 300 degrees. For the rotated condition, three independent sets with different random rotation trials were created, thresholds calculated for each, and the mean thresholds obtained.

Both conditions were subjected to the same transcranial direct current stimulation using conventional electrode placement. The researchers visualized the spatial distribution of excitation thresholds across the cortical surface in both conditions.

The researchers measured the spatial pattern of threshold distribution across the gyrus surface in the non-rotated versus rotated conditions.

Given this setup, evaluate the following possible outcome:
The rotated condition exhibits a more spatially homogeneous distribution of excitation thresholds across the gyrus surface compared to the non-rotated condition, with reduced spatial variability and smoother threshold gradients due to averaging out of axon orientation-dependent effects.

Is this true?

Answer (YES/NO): NO